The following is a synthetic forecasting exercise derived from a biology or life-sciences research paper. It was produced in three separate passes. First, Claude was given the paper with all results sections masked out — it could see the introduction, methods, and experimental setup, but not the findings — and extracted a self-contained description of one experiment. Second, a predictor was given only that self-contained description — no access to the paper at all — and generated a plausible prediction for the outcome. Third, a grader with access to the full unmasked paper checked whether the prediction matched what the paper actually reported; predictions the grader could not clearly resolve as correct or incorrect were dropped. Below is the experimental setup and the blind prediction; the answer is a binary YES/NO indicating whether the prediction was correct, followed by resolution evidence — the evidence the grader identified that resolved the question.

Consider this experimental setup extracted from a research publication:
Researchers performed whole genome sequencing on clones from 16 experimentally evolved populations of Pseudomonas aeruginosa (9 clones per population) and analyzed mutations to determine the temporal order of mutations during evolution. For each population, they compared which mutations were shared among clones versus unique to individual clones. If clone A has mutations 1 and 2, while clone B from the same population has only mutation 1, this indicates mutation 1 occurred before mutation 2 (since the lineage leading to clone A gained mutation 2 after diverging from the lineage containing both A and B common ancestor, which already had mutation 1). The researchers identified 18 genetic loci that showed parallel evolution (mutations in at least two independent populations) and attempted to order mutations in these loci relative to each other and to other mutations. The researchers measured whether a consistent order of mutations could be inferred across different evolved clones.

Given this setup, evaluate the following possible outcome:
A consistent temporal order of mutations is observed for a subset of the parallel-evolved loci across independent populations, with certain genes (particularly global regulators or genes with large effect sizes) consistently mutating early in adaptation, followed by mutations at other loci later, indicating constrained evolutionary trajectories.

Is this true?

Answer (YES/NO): NO